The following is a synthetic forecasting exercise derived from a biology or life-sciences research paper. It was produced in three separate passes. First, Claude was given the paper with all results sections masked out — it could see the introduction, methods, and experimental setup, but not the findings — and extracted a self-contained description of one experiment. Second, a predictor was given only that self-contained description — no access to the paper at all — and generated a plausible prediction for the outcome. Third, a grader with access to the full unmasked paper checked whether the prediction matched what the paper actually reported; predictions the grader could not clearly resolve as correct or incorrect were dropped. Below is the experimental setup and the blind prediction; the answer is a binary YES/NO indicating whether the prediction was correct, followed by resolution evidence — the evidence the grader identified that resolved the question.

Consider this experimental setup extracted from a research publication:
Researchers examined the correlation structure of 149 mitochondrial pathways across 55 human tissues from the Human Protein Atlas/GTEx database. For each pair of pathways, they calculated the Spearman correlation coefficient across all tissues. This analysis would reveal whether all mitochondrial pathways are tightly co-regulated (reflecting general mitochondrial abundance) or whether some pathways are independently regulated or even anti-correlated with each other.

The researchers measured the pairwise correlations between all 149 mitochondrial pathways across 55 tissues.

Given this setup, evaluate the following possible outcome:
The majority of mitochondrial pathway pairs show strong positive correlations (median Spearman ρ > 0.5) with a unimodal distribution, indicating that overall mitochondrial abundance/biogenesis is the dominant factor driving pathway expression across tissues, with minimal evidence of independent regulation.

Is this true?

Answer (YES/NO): NO